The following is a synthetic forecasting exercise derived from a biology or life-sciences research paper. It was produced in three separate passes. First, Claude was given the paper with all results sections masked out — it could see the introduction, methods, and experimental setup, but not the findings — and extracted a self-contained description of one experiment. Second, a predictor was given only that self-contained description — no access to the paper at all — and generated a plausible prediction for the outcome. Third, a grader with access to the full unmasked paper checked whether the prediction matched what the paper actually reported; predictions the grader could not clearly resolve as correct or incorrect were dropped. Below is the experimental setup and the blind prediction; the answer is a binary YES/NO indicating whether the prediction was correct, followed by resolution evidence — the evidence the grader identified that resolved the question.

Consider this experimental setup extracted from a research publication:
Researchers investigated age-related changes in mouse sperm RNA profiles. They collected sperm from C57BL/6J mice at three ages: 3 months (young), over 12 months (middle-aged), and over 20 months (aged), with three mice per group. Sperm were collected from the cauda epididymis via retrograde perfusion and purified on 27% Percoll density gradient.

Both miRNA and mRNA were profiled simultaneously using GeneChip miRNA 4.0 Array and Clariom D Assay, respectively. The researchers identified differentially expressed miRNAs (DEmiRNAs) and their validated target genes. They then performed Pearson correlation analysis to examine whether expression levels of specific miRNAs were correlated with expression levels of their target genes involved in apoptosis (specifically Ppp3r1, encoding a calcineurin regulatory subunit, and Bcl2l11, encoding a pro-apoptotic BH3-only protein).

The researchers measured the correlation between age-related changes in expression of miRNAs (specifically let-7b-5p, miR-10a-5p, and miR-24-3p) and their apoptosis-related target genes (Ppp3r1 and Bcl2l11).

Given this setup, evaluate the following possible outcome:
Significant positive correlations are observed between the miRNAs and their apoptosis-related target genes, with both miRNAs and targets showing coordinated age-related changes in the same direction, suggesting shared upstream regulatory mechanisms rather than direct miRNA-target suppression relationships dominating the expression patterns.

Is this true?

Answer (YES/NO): NO